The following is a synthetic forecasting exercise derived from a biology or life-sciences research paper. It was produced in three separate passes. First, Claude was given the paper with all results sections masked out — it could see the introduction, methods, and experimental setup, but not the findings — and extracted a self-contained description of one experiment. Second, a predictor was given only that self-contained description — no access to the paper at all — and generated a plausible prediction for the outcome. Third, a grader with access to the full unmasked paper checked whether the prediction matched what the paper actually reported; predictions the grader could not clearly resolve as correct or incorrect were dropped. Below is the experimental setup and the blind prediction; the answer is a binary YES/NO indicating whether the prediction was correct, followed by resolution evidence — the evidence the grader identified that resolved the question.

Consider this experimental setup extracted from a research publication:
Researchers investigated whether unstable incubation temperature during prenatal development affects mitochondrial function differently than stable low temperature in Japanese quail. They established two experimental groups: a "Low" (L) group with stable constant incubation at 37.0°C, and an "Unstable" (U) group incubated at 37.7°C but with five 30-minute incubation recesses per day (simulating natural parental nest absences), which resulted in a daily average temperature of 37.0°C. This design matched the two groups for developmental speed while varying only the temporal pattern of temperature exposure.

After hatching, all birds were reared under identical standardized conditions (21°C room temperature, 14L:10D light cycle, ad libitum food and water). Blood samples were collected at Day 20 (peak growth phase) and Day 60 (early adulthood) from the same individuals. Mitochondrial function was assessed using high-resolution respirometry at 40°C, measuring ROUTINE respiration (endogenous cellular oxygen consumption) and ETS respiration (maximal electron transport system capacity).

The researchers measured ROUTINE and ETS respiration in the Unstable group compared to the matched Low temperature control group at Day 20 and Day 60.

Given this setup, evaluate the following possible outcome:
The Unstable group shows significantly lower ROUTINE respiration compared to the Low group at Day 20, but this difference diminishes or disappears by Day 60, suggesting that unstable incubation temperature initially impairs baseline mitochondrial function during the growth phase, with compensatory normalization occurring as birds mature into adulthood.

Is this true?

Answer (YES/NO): NO